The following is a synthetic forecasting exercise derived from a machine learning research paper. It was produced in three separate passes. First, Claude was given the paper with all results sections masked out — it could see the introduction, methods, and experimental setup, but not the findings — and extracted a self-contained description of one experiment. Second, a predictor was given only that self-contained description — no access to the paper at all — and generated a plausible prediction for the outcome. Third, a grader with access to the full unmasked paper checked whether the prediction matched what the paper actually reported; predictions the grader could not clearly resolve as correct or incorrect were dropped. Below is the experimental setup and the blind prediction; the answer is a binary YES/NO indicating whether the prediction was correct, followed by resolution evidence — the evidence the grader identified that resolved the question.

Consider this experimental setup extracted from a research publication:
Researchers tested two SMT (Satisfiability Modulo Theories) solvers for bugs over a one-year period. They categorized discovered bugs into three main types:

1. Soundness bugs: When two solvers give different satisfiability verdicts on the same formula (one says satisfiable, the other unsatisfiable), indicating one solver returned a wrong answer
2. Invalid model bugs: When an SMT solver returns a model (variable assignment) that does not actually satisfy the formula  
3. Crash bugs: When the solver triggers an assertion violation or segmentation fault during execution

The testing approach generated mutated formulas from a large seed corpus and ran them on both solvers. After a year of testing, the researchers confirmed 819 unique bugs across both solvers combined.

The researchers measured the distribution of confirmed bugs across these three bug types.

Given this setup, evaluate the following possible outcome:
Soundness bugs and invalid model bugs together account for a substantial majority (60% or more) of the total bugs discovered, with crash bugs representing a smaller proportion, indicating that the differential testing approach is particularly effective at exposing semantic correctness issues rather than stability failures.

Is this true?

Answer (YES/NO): NO